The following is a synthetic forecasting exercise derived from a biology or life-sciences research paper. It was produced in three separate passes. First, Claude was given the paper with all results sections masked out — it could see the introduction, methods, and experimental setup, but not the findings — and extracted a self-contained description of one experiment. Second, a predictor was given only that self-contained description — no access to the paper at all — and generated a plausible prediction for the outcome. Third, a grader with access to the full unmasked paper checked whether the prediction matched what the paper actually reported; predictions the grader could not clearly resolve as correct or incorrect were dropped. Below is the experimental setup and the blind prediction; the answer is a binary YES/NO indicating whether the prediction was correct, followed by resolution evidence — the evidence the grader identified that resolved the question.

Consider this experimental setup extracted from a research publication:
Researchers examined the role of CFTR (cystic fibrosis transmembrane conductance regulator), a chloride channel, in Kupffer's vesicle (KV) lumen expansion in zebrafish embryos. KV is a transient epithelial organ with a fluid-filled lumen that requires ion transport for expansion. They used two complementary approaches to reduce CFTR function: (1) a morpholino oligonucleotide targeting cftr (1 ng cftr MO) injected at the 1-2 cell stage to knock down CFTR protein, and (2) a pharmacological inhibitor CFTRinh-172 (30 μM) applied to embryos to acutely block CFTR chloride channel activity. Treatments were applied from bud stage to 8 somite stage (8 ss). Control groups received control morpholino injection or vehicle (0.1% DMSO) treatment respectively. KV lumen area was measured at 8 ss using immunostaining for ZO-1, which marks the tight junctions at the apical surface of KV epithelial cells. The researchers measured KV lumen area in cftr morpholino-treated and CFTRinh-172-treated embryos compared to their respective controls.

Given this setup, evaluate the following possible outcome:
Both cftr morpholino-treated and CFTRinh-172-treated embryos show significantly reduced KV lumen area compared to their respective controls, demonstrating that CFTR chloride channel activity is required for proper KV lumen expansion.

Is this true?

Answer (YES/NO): YES